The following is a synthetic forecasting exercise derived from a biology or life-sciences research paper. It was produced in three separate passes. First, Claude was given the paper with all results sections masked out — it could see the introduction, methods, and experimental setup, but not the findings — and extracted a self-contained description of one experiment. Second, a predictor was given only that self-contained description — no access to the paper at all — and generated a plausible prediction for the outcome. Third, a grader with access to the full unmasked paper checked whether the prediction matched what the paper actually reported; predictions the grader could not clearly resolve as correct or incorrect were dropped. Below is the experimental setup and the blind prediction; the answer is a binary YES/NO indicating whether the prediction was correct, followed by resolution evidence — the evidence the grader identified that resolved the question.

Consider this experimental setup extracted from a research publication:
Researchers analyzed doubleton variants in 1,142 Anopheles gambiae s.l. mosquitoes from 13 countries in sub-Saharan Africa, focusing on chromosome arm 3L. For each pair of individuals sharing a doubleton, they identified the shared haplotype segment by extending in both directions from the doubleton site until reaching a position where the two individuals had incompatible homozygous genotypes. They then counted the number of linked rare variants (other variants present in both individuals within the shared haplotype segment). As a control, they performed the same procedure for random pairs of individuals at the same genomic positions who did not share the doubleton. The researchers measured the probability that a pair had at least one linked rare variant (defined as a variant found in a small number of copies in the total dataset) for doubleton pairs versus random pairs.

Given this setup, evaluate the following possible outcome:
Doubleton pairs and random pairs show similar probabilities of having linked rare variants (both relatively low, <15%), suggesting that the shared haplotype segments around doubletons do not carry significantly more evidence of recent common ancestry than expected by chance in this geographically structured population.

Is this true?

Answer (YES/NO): NO